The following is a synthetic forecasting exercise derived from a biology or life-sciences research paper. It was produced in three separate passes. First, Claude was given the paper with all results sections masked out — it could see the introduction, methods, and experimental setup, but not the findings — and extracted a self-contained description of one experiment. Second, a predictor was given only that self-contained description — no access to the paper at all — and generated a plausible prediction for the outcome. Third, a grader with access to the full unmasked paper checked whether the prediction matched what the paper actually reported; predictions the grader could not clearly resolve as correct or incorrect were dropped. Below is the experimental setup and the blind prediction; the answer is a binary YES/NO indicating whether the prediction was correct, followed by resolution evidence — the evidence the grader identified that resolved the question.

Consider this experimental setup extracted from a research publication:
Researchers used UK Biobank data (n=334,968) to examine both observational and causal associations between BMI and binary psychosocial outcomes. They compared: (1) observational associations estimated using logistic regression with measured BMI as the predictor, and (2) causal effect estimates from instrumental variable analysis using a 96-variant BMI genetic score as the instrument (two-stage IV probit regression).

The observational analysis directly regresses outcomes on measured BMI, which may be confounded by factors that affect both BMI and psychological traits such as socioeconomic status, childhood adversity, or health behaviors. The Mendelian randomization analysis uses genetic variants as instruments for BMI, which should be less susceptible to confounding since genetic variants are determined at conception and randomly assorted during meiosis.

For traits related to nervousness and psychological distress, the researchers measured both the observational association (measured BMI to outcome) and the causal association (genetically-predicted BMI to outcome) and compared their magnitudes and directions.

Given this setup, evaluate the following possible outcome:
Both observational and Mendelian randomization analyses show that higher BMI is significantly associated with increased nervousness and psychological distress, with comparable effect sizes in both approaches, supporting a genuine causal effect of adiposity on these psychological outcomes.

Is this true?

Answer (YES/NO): NO